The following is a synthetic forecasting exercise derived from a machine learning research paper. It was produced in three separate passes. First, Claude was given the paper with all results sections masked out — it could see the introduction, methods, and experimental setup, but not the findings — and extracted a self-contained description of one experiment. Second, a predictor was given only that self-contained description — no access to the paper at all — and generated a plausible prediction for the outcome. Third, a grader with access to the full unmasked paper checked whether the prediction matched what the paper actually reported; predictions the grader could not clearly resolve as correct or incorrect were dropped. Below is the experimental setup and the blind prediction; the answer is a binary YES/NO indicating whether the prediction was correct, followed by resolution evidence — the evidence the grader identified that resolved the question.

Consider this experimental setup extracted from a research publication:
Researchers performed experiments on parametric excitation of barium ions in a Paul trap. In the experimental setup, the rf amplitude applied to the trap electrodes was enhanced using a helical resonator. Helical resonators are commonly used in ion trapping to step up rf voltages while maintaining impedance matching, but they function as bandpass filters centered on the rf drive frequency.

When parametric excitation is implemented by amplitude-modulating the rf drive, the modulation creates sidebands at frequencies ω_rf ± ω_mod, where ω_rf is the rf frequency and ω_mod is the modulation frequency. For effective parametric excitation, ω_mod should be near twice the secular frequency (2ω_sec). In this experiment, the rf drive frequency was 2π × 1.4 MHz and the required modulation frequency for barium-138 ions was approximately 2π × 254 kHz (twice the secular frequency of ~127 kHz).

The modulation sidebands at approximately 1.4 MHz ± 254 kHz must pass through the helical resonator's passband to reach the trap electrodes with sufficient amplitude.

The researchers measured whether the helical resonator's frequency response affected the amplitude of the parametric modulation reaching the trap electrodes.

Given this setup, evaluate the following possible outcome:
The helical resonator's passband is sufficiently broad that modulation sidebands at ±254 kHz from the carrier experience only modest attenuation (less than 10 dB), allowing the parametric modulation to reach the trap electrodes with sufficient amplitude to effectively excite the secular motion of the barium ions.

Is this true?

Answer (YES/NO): NO